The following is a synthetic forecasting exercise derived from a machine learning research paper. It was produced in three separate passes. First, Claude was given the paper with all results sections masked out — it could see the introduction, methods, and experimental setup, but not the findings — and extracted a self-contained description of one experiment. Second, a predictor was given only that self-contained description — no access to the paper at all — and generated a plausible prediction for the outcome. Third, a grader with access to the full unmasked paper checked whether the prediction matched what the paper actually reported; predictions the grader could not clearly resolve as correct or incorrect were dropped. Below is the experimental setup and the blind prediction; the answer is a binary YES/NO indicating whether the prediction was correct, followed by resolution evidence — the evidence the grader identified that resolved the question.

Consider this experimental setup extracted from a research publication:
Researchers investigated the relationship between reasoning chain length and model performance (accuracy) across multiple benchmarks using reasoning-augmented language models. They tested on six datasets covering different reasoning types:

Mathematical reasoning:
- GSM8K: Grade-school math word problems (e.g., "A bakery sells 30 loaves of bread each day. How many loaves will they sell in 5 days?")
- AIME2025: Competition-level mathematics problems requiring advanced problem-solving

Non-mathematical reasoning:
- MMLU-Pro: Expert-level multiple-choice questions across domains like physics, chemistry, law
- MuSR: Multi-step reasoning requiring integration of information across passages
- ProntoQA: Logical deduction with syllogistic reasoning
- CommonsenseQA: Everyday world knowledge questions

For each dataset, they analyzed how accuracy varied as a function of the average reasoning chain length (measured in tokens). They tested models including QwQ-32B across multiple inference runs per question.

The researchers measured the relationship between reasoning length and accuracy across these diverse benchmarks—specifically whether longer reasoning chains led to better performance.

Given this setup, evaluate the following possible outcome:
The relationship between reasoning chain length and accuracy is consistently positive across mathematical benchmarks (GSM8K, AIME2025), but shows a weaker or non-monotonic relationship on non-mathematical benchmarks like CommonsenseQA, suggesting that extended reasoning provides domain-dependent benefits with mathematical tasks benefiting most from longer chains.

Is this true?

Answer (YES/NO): NO